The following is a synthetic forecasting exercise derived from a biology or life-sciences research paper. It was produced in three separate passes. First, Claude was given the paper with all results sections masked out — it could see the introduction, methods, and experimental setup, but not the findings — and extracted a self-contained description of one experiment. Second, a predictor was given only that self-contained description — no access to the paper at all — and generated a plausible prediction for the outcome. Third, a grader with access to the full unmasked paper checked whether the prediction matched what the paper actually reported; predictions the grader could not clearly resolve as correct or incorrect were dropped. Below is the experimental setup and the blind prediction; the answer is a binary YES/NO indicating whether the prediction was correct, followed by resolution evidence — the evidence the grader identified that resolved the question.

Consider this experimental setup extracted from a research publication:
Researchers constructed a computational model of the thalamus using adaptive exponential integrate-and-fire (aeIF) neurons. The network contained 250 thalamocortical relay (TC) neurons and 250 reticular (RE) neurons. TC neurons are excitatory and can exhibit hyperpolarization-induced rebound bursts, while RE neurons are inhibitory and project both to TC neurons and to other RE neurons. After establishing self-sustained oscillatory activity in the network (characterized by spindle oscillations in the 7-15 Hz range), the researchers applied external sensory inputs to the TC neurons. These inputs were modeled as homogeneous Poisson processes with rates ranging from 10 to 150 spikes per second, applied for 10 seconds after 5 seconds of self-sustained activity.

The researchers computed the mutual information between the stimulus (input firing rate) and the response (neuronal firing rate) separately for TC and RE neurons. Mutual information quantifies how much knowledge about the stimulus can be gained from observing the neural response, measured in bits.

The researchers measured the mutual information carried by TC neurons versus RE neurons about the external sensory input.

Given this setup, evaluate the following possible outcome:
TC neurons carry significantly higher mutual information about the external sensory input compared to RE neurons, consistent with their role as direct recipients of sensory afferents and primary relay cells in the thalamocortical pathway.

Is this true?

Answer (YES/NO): YES